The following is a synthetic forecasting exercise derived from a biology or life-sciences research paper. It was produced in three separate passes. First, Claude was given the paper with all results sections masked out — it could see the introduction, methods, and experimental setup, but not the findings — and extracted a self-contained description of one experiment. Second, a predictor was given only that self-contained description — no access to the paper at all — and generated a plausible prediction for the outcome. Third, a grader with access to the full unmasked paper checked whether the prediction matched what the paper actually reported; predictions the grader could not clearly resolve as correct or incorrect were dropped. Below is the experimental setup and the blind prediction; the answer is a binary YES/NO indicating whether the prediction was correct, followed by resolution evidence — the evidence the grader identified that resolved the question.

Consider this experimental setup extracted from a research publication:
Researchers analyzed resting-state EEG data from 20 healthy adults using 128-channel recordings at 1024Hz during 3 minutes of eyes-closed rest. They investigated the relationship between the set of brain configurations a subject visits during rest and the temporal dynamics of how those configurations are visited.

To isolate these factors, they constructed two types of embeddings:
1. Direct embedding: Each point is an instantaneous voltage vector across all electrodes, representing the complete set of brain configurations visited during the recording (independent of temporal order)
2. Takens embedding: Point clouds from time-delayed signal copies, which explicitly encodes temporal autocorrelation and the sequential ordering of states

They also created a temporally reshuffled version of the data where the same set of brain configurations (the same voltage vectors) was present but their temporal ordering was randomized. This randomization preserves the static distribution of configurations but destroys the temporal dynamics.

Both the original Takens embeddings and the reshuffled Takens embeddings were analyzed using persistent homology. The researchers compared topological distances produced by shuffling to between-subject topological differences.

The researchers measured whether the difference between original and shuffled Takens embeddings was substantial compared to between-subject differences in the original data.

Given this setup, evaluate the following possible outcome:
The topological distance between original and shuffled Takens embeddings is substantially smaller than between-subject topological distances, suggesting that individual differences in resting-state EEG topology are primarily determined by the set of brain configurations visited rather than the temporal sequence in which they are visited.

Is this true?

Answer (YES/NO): NO